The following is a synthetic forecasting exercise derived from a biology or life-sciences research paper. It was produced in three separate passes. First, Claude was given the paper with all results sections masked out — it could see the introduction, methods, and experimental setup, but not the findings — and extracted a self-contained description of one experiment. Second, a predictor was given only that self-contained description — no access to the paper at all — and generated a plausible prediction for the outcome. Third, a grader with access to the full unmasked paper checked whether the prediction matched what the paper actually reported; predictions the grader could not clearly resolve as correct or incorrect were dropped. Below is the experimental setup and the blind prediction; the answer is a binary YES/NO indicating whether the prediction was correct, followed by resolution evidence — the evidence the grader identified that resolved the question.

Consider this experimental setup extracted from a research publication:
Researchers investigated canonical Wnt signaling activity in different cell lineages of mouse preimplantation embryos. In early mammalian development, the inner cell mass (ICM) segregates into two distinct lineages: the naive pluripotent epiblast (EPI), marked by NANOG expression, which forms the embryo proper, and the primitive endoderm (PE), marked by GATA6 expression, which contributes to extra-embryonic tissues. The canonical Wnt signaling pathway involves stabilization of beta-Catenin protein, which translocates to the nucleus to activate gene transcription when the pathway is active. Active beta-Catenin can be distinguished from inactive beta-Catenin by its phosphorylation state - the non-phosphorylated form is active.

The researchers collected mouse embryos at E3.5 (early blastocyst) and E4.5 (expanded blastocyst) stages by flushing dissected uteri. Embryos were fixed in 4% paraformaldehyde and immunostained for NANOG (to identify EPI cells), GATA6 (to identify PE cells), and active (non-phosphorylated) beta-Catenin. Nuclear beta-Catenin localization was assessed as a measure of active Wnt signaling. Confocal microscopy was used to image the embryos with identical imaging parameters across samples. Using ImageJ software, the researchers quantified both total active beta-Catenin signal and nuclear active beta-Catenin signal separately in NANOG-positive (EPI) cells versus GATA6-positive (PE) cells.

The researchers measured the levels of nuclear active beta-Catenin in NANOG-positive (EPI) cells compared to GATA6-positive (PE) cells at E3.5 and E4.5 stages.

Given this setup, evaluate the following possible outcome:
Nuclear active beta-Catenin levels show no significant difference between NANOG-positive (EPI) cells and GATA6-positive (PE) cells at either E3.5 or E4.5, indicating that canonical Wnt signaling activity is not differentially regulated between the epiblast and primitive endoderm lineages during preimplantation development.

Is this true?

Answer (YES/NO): NO